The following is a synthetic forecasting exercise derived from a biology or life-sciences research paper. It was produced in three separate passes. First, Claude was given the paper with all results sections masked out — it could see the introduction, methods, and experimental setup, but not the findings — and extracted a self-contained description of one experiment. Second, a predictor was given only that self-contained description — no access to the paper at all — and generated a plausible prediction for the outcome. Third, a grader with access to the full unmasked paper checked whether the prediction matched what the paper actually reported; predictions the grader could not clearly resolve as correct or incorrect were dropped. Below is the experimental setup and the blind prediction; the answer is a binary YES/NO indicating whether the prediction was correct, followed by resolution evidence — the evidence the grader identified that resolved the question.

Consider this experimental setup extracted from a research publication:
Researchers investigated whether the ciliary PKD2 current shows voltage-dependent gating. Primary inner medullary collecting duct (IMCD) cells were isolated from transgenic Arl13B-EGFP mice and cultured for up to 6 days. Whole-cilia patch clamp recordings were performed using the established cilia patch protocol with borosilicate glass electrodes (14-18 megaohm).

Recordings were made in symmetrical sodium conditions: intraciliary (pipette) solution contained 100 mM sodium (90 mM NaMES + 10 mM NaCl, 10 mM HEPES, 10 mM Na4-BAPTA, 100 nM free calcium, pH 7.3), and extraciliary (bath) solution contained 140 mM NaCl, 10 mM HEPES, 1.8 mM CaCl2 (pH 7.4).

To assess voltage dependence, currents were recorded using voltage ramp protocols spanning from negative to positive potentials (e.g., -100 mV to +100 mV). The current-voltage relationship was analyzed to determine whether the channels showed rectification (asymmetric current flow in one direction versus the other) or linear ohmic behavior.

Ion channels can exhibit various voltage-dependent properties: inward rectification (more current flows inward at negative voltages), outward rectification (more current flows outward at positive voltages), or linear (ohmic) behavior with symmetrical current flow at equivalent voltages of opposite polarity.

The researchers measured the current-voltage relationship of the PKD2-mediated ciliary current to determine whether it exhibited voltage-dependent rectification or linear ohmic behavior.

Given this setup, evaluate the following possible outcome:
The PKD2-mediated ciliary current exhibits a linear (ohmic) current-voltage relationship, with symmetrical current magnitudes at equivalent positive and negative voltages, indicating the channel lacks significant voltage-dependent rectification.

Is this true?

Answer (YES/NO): NO